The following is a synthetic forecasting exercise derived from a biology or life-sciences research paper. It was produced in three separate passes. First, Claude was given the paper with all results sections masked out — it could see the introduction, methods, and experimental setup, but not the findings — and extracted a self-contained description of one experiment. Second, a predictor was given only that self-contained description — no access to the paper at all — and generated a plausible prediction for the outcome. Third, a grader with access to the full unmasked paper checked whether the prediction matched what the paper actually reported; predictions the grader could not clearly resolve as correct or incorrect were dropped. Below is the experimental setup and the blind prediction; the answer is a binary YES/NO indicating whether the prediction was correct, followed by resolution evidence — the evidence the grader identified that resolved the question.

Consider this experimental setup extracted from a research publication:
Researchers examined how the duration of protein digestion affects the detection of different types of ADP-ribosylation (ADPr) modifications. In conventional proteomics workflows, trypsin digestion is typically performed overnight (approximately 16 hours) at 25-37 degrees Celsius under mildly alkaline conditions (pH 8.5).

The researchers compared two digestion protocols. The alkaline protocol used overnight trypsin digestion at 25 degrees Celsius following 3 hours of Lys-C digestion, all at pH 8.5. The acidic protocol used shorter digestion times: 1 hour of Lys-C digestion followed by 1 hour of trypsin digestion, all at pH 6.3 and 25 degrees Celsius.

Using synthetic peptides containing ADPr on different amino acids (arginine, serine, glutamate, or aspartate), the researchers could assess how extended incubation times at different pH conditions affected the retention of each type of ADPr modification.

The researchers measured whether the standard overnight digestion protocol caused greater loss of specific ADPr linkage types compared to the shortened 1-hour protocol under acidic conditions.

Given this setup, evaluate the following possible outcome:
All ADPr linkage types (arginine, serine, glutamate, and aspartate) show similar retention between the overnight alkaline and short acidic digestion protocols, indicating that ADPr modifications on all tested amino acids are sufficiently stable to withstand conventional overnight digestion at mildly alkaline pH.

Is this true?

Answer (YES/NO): NO